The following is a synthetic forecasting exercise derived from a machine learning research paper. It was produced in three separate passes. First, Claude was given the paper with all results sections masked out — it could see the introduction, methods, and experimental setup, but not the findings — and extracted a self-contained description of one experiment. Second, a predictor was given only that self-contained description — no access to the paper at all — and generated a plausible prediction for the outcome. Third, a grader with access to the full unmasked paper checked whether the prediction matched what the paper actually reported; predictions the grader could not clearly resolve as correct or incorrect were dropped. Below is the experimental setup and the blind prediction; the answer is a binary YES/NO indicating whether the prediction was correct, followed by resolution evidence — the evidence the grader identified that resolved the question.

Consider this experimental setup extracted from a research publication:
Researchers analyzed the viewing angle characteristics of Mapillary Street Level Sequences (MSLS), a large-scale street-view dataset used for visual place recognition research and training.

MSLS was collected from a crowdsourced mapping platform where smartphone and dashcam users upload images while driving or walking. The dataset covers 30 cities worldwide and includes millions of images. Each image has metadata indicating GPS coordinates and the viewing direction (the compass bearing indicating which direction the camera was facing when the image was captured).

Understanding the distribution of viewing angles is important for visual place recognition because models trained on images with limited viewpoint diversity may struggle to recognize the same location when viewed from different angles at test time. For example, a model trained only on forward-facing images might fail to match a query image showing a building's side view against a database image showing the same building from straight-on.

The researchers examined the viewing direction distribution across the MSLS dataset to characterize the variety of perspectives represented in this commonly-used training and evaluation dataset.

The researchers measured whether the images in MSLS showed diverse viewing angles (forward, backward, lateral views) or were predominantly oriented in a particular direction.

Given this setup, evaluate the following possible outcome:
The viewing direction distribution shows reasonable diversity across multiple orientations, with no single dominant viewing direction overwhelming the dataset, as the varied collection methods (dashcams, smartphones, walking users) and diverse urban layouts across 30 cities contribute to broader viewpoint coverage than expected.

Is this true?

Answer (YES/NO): NO